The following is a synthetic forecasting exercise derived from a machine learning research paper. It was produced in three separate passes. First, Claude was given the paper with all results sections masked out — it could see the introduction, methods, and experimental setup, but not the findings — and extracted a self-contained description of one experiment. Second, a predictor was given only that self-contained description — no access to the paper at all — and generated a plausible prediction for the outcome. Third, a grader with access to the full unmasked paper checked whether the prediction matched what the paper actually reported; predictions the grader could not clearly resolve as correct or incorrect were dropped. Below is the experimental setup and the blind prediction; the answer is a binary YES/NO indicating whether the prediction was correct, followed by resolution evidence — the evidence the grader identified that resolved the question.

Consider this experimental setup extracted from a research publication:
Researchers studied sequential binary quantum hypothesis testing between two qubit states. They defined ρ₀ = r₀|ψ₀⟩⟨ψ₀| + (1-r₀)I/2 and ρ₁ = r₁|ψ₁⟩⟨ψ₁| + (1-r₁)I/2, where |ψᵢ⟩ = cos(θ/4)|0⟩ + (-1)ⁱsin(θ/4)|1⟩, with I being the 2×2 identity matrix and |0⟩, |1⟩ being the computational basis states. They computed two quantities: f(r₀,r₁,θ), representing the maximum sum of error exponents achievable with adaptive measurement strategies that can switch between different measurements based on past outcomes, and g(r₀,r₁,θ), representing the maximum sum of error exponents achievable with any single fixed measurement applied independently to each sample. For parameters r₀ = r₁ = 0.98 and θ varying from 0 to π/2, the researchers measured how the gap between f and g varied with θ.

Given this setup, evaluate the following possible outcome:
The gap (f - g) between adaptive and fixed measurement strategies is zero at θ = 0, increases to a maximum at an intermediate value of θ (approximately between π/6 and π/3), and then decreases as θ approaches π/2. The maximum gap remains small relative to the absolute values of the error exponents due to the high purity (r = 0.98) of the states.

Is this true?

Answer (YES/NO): NO